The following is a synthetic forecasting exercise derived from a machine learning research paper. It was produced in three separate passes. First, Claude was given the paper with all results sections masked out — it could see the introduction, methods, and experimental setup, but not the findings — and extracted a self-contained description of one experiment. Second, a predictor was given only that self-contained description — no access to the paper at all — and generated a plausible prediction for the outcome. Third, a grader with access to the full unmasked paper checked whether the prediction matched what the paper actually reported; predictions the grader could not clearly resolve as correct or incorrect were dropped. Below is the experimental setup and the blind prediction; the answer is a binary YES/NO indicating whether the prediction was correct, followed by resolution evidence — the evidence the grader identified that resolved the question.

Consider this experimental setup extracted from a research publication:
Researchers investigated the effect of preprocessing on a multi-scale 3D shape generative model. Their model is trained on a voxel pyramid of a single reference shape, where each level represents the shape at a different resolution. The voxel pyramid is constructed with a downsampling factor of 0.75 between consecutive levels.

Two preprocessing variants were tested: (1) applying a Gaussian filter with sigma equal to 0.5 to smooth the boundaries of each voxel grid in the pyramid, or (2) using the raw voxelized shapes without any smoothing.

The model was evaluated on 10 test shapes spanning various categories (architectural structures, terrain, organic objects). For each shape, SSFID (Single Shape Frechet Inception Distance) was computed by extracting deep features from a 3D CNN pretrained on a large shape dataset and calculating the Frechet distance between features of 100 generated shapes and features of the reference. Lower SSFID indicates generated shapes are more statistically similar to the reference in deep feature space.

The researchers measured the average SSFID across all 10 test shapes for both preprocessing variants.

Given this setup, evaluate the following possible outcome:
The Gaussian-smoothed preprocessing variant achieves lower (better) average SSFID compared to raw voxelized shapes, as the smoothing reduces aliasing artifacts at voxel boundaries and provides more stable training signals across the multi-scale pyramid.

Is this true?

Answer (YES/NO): YES